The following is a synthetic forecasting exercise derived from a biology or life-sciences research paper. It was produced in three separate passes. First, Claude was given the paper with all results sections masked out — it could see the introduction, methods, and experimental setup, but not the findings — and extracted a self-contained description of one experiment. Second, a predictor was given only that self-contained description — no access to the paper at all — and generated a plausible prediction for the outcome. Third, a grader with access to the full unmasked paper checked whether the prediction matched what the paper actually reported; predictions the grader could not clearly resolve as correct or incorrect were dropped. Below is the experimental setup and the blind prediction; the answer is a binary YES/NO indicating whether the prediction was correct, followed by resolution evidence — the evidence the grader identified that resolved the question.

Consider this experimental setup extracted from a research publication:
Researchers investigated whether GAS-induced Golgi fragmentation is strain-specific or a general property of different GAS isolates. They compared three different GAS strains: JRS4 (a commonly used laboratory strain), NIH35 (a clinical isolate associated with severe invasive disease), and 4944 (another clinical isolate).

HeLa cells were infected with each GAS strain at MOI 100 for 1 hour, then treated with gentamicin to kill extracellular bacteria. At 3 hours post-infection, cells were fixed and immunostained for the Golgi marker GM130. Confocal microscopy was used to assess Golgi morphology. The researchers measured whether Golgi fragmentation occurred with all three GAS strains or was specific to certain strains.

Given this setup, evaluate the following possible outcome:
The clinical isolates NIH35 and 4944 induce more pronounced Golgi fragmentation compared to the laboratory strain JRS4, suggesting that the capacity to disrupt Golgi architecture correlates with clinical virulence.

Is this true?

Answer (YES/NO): NO